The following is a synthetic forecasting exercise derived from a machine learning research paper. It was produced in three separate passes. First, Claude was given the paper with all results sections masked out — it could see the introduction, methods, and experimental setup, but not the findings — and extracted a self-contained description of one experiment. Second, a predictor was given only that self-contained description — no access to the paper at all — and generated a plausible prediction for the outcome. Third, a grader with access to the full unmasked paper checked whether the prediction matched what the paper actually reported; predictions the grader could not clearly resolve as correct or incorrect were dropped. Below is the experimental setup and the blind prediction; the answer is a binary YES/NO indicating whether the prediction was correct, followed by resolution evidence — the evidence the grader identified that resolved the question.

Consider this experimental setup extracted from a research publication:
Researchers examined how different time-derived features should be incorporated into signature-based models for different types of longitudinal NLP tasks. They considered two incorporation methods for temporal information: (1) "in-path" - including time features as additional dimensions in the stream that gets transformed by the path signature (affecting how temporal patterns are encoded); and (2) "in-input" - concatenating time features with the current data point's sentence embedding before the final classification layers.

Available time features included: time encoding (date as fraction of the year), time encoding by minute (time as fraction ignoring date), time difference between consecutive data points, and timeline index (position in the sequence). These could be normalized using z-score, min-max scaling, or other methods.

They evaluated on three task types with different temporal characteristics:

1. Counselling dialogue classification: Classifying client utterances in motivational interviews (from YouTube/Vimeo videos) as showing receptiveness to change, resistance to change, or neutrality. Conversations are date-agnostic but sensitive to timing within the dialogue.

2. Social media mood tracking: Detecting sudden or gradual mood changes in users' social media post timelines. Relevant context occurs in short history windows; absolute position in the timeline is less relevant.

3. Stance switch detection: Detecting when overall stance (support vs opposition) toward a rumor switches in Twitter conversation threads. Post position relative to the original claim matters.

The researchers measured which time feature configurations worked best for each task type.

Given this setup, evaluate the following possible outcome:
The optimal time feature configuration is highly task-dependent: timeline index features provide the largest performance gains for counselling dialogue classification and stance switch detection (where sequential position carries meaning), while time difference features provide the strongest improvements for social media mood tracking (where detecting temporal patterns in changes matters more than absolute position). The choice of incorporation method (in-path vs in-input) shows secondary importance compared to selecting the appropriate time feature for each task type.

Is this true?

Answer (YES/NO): NO